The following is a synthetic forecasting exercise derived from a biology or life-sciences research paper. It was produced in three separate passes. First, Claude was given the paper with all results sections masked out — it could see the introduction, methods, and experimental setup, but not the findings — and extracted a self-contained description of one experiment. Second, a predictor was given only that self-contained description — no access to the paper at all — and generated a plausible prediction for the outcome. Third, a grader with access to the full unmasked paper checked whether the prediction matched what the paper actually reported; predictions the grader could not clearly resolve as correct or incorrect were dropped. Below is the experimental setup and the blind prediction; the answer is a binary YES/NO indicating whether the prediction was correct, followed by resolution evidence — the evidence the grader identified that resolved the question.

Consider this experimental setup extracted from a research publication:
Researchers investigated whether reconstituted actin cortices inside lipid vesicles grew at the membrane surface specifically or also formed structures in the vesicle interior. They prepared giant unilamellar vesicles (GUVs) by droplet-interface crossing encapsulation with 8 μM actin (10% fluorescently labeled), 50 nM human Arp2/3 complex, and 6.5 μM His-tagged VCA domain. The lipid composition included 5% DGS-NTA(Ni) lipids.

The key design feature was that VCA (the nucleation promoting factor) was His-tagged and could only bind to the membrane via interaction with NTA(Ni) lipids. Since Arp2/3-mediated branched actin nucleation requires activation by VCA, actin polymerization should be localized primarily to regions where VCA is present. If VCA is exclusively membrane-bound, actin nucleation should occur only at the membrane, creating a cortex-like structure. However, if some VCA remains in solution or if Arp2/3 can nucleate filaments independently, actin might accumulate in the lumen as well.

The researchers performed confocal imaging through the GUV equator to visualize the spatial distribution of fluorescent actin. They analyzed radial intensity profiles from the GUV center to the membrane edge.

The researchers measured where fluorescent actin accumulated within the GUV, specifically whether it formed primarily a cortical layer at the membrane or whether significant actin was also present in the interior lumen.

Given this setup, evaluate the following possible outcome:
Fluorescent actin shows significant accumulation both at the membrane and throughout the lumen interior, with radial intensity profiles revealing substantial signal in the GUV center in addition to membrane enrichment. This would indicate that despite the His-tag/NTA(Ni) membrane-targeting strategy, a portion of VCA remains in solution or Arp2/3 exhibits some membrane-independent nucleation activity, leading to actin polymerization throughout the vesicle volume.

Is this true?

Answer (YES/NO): NO